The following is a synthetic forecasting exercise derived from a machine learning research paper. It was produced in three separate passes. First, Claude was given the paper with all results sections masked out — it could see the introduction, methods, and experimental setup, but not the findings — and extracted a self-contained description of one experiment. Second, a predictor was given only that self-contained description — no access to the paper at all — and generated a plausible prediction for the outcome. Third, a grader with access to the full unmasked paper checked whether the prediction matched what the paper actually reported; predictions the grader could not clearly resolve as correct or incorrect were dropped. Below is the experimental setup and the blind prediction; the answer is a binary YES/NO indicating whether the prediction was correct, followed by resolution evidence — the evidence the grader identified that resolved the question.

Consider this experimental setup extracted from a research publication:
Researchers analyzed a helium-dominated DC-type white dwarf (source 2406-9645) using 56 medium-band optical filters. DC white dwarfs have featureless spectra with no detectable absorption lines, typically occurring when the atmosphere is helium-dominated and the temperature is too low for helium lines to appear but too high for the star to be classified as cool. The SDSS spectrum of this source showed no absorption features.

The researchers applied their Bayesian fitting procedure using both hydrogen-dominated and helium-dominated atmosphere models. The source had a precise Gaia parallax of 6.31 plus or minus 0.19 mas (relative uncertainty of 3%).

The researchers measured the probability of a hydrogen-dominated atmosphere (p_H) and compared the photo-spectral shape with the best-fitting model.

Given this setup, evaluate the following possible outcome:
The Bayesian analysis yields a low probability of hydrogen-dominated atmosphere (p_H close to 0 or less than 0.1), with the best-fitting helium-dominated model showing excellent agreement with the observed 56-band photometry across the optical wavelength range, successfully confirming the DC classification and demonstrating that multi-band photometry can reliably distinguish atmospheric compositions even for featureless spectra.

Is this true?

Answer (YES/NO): YES